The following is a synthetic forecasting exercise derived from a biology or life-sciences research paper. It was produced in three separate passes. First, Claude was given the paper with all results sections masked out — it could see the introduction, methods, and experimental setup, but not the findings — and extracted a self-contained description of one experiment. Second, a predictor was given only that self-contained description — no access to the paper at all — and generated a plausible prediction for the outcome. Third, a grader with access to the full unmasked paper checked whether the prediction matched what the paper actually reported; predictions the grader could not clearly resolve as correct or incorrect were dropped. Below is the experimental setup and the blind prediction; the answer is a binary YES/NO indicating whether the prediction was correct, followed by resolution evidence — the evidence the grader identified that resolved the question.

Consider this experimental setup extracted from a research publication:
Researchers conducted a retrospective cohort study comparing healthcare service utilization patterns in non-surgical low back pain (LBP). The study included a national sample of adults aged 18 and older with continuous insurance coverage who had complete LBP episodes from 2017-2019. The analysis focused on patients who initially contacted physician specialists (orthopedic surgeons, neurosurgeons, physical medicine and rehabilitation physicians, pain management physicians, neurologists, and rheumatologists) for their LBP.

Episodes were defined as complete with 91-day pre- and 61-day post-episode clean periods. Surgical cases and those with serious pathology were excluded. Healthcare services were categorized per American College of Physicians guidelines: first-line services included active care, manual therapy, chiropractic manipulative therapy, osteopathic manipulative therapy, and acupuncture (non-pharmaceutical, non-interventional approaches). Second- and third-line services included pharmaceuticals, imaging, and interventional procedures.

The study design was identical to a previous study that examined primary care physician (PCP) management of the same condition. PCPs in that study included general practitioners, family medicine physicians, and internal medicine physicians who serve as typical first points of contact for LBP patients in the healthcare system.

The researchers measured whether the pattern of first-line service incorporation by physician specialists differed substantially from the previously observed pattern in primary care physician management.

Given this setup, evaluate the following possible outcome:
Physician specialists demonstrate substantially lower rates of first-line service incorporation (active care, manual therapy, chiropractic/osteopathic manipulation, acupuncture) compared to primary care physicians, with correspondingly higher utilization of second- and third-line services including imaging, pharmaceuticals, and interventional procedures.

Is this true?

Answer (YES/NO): NO